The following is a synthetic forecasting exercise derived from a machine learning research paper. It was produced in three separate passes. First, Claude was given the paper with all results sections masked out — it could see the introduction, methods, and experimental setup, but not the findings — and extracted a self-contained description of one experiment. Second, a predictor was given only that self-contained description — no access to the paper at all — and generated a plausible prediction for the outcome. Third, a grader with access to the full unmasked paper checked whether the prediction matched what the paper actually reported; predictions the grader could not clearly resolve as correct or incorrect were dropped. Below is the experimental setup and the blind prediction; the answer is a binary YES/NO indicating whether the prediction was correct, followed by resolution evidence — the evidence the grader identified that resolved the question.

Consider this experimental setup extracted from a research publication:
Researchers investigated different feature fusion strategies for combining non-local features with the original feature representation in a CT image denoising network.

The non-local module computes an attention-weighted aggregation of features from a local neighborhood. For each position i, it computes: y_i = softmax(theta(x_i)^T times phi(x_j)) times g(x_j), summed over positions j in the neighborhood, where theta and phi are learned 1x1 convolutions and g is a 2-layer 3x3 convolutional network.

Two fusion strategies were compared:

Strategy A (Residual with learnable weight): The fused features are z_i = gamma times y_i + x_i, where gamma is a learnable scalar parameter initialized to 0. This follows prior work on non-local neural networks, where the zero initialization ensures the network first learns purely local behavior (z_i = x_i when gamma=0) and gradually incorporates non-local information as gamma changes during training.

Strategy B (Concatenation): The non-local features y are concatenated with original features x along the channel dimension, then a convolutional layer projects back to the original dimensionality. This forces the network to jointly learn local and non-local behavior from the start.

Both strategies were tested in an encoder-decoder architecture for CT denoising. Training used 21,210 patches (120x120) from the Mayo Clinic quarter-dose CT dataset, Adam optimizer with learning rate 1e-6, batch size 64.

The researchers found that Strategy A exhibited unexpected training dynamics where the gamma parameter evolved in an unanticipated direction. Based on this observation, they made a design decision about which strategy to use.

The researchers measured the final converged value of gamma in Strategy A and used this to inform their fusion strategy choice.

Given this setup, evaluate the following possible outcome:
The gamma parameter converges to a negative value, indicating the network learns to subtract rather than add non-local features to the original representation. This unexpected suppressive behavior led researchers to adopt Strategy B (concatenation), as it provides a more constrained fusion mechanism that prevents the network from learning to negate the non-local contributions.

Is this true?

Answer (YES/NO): YES